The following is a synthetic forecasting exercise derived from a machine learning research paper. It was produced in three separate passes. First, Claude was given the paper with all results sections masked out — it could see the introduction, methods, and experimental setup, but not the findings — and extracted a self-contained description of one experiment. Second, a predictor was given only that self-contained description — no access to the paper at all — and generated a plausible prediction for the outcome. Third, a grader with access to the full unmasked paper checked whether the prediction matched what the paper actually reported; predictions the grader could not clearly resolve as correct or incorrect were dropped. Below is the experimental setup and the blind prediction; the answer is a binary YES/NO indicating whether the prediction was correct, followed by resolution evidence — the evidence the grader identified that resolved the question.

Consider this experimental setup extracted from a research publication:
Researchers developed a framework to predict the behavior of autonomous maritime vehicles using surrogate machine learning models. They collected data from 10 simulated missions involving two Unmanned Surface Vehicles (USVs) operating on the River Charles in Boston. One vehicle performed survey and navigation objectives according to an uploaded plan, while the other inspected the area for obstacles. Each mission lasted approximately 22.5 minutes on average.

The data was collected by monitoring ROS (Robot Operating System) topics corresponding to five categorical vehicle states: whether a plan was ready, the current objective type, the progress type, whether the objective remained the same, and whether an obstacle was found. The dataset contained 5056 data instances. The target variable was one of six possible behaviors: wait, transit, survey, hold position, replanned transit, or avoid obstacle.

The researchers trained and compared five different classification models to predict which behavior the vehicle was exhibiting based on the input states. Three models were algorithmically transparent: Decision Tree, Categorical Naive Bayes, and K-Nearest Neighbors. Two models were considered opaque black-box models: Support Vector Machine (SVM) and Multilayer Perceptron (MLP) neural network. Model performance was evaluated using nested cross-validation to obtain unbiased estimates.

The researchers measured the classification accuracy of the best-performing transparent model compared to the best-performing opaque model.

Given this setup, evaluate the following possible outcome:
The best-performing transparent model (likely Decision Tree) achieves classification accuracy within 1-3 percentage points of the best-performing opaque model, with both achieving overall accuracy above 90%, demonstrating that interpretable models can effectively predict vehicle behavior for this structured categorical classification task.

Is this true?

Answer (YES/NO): NO